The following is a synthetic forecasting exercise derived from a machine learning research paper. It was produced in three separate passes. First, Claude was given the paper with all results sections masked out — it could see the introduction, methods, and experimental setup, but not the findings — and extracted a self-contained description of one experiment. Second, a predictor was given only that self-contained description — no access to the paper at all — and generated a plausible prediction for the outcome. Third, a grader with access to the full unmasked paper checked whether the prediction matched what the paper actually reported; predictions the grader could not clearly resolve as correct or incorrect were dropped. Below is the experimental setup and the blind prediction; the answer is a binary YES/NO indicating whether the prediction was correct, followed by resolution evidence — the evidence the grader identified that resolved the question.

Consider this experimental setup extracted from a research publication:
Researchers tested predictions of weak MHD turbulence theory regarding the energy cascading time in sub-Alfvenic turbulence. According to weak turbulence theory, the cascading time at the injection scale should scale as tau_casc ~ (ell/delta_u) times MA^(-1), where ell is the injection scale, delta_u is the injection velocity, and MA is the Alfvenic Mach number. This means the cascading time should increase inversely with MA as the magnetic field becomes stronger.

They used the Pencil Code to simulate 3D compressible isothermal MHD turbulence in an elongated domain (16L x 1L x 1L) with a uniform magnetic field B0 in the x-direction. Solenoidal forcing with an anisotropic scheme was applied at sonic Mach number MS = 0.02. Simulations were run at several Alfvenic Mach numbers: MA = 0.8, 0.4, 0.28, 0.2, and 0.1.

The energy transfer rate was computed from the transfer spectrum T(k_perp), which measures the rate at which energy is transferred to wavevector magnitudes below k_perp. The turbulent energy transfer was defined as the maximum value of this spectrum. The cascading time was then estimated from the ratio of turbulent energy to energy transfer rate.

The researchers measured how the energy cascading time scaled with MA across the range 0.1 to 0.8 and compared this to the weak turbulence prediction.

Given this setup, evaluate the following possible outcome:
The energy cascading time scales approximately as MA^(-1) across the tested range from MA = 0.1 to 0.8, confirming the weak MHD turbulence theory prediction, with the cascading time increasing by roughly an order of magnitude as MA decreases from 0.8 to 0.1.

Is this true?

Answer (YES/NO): NO